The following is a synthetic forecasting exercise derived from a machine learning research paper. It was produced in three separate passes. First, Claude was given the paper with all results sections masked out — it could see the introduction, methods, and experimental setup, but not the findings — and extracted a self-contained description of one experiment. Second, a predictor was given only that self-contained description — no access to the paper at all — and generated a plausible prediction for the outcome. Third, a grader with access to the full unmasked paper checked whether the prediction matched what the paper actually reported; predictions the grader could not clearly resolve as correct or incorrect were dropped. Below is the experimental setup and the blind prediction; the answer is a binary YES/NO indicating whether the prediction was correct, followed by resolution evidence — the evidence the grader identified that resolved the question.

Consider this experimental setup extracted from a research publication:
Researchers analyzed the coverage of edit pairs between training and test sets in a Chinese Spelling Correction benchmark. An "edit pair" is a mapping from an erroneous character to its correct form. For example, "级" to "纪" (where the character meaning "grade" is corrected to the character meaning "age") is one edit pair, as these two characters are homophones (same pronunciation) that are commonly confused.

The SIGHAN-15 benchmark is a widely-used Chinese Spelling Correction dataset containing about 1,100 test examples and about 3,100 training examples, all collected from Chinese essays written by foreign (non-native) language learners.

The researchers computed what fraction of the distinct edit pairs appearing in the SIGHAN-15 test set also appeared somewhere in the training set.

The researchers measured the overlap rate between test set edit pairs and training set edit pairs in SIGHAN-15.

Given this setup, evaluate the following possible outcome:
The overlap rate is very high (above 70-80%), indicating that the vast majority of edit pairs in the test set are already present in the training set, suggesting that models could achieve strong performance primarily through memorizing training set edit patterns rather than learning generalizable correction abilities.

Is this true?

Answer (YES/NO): NO